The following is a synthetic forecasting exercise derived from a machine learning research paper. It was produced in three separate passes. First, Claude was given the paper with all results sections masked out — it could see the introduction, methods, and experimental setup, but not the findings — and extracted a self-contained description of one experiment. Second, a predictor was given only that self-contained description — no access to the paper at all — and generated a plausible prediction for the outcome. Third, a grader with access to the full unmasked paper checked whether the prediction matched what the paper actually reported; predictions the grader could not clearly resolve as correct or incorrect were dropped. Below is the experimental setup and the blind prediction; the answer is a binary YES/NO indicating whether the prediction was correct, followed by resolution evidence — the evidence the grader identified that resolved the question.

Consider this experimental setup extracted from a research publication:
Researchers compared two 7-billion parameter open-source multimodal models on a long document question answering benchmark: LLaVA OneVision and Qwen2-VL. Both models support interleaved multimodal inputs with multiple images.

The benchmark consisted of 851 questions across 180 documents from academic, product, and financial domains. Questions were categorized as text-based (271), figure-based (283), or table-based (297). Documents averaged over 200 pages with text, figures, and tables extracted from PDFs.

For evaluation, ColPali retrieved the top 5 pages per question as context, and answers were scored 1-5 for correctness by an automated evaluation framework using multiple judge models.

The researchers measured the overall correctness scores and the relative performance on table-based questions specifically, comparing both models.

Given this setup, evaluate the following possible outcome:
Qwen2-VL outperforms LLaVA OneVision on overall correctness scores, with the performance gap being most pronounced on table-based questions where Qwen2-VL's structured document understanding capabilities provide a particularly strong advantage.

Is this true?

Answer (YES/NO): YES